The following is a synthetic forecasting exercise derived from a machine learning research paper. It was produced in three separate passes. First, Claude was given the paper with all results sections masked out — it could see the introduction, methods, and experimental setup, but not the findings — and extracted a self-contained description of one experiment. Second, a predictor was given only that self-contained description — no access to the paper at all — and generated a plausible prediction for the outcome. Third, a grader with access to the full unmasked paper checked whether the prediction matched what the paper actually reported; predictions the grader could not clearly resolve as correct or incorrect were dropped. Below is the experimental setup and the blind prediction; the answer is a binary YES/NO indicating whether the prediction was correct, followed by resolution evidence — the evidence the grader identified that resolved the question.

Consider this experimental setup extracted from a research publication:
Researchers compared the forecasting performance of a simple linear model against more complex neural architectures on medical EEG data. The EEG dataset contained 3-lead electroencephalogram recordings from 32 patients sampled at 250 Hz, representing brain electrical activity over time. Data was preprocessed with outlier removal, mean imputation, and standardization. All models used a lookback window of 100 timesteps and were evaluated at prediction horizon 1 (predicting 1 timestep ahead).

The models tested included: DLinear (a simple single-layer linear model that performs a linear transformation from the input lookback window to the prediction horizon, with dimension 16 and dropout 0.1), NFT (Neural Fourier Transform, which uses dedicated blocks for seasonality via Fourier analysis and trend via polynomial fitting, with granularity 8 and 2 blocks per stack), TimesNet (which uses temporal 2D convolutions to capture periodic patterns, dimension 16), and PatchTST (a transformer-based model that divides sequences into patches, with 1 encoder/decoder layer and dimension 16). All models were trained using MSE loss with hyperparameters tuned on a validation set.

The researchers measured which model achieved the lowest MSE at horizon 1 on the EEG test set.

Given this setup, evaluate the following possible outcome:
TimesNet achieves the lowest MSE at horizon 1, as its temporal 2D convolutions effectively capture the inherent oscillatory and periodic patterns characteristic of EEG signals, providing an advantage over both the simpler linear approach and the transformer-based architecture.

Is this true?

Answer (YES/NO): NO